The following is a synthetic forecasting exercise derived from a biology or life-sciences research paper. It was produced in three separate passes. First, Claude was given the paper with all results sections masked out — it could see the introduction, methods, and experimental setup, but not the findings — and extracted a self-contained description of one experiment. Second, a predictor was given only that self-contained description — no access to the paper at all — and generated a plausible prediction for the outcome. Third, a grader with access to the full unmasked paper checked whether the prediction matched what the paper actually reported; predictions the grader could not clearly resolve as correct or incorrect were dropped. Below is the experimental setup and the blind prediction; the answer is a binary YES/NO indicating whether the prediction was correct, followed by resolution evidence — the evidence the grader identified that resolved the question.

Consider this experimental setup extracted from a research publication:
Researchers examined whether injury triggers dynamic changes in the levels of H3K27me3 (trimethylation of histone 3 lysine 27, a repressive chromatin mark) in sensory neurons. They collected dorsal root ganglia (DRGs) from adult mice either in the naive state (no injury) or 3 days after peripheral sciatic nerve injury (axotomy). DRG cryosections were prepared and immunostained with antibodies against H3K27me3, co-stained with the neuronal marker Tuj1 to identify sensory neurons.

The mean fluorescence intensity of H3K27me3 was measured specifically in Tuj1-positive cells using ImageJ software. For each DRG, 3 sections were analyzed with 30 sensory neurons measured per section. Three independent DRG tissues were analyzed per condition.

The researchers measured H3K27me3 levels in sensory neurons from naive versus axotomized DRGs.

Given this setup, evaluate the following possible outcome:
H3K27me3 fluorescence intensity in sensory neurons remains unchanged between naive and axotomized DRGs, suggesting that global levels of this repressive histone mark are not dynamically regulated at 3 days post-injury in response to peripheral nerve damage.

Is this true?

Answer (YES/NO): NO